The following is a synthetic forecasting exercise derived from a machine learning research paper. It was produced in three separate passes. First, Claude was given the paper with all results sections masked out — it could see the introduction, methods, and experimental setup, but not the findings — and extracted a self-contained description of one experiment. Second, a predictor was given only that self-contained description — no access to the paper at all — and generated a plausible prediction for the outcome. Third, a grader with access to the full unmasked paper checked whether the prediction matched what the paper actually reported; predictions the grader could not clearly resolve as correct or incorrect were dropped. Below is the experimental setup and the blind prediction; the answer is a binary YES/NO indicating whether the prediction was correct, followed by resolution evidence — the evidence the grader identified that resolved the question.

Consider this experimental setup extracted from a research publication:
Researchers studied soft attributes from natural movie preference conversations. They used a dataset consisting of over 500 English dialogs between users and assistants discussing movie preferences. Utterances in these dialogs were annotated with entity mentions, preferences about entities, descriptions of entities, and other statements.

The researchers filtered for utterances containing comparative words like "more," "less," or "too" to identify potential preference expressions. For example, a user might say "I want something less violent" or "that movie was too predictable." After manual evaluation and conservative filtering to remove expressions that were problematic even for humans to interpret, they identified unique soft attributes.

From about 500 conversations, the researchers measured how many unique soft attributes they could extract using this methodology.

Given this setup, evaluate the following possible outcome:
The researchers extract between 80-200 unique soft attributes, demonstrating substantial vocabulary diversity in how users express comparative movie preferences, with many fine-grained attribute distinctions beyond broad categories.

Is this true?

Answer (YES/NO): YES